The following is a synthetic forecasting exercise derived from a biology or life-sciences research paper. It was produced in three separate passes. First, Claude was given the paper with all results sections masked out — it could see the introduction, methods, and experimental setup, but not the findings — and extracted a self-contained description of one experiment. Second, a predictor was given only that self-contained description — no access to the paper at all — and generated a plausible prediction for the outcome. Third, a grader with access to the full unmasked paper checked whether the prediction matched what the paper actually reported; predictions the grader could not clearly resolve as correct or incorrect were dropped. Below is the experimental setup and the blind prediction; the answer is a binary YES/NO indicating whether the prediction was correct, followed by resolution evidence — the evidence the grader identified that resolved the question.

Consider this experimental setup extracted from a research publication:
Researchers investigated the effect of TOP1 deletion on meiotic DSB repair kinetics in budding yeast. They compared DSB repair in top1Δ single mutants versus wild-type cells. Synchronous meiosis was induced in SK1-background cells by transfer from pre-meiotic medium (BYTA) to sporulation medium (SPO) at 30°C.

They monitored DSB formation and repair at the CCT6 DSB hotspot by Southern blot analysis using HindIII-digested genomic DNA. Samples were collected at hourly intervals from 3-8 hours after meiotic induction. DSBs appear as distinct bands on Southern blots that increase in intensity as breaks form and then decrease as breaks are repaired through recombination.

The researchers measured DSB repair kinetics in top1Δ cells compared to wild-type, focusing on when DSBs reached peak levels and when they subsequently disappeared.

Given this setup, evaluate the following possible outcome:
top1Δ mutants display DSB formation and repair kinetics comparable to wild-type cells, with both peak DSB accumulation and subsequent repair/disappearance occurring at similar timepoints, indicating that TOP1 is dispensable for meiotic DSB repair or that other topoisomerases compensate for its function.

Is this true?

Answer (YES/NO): NO